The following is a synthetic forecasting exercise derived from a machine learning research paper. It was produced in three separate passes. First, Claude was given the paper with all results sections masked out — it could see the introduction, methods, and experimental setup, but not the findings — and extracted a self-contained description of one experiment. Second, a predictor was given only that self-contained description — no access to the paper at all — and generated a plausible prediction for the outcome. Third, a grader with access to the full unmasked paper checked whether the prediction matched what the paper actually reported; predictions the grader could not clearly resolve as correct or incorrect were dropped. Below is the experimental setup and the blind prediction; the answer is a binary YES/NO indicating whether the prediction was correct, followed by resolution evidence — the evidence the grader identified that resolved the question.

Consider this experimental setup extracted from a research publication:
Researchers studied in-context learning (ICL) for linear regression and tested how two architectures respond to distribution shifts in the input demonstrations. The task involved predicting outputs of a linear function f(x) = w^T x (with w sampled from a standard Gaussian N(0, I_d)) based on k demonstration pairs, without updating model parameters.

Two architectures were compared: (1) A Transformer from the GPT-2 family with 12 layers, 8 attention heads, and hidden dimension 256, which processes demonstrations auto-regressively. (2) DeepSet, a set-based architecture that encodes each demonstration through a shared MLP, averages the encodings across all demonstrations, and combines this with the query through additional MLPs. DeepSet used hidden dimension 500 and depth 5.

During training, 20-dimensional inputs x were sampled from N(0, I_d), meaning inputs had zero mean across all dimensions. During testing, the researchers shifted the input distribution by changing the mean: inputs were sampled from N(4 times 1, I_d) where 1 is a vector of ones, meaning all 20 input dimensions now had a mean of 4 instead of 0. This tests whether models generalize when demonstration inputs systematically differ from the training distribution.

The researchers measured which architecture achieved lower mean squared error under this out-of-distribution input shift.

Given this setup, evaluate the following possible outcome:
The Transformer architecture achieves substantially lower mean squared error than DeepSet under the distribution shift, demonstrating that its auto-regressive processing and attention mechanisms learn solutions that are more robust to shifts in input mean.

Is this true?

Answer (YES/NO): NO